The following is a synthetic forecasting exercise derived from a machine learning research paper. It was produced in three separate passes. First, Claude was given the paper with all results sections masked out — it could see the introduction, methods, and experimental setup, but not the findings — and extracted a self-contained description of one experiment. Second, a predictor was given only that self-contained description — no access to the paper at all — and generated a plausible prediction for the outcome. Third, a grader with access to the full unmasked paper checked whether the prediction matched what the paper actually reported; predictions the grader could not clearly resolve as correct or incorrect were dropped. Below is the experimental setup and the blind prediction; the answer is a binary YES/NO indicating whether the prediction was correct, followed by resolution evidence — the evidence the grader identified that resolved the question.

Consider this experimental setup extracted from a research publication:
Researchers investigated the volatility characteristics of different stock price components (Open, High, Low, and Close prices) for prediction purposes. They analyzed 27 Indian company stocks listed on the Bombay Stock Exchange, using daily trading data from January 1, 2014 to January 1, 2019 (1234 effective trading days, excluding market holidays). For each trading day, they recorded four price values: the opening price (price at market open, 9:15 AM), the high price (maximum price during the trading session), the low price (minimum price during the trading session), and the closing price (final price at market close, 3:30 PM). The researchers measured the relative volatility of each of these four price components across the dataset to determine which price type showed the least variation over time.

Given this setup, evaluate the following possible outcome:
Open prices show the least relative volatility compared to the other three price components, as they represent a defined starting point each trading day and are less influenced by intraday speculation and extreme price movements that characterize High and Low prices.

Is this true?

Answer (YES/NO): NO